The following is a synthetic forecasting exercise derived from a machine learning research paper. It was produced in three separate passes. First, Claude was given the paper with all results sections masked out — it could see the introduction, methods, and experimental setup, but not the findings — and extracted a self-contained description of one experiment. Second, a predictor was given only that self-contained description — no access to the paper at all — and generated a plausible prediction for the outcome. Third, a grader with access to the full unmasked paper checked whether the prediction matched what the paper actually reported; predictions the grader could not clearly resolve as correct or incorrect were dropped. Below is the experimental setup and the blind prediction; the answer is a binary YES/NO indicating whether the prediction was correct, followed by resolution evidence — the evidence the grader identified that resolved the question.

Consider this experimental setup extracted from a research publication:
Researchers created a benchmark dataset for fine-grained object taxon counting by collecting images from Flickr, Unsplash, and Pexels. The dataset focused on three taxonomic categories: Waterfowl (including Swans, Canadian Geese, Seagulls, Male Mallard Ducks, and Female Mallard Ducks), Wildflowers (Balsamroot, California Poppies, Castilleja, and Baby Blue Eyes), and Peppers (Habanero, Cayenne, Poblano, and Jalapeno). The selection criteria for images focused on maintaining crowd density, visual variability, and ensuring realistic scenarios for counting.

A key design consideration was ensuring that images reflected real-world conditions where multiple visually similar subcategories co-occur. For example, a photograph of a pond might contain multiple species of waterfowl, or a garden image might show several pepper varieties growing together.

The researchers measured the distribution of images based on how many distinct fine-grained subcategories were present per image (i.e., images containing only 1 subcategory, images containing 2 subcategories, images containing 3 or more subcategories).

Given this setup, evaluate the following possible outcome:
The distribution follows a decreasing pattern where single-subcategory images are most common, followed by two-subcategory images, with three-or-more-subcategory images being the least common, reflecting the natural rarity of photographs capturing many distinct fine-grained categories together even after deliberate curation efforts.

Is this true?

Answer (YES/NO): NO